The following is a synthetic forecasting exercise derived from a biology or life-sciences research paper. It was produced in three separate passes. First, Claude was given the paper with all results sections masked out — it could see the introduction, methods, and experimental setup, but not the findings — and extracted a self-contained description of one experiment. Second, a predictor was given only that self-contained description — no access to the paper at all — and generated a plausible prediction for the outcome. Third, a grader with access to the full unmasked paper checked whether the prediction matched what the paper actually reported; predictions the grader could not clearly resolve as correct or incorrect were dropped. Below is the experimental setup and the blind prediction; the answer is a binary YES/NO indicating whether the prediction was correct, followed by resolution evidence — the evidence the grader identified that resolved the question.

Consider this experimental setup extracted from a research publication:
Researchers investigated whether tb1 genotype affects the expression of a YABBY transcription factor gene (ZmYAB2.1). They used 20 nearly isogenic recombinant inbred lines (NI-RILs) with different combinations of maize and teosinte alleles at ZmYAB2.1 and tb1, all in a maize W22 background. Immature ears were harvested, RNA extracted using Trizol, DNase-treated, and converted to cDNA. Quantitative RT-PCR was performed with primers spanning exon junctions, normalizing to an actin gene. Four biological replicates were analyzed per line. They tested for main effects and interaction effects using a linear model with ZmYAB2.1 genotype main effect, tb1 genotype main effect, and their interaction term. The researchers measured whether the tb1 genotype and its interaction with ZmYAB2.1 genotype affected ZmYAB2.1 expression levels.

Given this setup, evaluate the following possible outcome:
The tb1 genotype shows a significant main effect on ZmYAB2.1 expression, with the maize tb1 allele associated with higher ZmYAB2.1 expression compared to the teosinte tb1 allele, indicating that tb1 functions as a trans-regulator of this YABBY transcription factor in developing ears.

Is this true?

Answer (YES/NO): NO